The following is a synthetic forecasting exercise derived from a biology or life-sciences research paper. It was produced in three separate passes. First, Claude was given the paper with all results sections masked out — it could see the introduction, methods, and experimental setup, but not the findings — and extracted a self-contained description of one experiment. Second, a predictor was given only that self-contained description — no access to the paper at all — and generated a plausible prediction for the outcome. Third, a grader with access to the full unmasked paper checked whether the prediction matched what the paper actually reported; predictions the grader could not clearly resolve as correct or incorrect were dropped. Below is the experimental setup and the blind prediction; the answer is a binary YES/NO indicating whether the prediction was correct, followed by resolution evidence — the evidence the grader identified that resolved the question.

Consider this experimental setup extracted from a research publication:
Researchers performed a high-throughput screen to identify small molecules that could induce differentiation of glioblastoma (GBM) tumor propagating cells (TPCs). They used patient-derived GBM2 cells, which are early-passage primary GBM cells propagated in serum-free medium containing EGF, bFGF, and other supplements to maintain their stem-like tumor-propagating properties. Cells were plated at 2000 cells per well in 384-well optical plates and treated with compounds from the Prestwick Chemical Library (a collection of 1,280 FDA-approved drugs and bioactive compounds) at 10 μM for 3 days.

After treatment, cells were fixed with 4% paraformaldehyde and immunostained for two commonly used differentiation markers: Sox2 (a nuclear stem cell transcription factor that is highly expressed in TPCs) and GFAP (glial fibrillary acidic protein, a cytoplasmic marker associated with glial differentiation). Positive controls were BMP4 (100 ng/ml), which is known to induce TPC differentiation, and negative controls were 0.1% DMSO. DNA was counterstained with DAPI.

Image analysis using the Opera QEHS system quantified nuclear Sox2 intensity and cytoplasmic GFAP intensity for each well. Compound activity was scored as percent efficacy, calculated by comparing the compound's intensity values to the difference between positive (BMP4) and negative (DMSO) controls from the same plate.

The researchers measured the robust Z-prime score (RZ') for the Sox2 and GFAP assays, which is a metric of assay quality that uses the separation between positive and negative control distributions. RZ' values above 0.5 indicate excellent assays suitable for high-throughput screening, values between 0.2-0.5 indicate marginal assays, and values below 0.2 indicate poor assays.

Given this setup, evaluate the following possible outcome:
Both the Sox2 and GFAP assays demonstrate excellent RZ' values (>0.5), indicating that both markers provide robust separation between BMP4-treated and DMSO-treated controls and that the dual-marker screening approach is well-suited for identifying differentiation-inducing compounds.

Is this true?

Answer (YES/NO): NO